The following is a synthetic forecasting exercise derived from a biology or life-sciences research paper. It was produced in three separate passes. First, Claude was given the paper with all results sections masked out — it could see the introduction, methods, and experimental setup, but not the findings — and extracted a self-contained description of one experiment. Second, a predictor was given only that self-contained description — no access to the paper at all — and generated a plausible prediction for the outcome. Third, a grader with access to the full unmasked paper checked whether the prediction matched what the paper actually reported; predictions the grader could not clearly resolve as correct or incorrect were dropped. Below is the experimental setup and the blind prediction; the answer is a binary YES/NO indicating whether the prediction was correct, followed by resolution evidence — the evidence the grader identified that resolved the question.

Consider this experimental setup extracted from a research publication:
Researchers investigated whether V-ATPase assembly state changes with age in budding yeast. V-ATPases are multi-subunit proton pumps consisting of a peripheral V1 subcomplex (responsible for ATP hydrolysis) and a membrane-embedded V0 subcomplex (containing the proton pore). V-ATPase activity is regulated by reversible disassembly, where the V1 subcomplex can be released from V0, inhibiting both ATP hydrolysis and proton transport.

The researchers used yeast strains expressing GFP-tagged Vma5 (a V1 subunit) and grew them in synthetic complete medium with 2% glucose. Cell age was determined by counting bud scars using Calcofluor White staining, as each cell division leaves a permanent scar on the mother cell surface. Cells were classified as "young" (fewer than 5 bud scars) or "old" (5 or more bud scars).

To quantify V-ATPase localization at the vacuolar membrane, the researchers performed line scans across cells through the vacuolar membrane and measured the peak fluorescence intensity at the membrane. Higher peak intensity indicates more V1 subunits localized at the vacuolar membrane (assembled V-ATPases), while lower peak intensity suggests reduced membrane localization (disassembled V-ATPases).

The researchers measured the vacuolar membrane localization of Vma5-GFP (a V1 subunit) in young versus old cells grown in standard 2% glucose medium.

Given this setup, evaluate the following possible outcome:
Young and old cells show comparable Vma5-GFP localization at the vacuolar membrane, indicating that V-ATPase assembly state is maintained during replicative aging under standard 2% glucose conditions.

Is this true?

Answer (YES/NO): NO